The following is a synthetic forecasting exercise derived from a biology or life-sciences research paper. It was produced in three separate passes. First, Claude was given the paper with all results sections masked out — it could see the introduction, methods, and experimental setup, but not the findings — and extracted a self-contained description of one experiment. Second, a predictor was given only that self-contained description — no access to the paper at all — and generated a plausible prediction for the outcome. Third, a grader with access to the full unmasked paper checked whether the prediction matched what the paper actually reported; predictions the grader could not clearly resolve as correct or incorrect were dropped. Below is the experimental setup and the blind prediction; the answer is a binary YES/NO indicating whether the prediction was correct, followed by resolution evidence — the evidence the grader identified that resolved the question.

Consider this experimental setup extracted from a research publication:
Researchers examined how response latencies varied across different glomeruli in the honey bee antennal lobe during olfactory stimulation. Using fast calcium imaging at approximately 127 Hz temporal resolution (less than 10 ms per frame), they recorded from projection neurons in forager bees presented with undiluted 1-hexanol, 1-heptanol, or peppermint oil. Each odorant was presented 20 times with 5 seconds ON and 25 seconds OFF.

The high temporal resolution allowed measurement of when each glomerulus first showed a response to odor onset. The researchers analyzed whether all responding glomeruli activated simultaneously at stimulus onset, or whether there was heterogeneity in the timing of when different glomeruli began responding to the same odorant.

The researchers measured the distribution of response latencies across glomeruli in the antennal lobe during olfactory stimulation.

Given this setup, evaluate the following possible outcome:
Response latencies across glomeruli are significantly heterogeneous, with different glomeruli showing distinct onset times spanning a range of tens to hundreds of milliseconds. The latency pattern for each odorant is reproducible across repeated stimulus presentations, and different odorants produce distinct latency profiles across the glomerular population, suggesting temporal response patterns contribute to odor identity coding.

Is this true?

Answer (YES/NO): NO